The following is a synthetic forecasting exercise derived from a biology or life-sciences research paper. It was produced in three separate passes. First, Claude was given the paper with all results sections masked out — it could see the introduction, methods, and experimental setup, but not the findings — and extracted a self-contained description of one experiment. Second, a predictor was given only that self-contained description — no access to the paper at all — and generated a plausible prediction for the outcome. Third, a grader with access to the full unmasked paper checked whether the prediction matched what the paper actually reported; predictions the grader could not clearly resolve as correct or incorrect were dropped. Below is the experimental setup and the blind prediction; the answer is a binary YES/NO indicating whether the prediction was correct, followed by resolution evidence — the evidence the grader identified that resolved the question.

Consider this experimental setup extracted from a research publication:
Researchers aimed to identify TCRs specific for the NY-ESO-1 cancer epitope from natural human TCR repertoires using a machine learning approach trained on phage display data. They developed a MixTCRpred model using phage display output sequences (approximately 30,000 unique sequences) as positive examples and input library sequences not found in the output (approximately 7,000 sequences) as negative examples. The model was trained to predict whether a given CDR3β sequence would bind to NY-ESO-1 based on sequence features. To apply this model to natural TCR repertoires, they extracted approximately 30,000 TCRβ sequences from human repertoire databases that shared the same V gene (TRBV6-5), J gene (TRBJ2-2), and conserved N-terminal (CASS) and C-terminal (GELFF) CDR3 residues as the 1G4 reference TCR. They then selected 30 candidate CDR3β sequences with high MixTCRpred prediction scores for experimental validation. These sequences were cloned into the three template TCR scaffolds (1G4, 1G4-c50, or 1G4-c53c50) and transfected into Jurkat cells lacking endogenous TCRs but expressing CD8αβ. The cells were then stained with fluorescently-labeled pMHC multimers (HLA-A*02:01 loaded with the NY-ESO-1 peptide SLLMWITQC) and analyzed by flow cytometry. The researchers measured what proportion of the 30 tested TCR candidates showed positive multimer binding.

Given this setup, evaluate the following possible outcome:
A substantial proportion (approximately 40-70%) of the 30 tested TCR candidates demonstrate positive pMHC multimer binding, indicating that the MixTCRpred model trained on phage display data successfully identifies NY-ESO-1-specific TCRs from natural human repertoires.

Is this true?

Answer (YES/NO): NO